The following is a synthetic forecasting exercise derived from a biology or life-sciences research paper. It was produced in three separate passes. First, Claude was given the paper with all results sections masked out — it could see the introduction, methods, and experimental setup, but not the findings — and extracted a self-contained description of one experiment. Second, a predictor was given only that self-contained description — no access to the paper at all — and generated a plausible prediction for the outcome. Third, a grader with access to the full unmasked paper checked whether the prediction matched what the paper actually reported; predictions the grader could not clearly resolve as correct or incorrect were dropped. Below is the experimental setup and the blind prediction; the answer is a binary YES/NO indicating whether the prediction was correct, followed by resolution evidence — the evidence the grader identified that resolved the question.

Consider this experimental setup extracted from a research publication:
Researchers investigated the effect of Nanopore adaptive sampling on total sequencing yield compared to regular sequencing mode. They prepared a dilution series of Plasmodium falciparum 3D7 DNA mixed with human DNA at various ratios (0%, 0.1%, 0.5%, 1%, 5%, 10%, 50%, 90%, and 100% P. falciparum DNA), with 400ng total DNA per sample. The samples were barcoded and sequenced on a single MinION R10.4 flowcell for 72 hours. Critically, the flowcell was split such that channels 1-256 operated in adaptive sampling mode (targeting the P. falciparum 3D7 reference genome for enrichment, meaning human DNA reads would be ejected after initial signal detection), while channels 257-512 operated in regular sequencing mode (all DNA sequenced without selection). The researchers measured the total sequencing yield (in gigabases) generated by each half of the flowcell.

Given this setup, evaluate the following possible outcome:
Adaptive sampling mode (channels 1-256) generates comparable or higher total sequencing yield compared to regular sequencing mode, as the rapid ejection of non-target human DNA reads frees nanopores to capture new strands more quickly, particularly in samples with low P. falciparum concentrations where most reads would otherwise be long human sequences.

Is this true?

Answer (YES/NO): NO